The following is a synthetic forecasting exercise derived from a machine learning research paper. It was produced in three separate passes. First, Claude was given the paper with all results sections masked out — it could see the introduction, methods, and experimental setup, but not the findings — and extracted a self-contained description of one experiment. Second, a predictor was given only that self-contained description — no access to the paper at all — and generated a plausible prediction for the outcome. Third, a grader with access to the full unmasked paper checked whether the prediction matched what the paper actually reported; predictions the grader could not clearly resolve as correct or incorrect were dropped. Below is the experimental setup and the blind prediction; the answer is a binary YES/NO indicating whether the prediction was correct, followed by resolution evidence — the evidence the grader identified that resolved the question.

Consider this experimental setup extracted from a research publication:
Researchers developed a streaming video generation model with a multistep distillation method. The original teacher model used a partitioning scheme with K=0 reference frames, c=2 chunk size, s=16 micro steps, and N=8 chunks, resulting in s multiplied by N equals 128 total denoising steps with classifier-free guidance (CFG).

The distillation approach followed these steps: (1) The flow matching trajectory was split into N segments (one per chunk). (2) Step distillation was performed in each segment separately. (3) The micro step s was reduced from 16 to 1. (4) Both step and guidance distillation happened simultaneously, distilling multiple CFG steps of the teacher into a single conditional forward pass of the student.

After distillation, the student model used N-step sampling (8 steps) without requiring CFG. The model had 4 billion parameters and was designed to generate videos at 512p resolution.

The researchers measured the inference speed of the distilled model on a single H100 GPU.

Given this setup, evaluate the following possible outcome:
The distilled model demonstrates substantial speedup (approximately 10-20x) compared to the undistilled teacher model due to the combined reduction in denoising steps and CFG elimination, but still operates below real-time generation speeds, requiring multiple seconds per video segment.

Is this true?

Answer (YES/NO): NO